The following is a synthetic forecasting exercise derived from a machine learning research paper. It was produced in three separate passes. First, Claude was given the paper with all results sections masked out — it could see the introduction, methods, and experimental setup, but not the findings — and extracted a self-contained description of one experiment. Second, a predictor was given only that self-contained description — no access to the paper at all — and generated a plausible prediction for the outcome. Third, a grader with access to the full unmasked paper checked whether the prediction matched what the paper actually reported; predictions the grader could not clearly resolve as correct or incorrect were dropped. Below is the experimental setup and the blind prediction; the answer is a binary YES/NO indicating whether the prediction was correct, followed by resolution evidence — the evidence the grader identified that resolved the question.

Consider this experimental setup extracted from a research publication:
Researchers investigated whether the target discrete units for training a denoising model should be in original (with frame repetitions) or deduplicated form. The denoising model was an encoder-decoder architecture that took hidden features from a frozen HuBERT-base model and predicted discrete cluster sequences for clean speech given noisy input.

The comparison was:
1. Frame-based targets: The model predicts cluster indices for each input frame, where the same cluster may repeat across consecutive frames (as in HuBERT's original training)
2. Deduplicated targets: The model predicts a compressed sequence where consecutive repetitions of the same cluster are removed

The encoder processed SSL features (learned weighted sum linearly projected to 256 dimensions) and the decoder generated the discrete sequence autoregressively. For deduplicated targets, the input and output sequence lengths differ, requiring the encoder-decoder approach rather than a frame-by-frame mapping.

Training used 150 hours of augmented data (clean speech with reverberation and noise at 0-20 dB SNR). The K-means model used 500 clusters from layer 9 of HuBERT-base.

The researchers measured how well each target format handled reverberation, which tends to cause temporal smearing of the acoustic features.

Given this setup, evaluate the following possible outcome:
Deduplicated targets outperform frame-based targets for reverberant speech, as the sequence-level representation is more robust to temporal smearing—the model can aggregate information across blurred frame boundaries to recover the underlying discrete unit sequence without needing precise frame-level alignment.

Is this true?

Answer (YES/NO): YES